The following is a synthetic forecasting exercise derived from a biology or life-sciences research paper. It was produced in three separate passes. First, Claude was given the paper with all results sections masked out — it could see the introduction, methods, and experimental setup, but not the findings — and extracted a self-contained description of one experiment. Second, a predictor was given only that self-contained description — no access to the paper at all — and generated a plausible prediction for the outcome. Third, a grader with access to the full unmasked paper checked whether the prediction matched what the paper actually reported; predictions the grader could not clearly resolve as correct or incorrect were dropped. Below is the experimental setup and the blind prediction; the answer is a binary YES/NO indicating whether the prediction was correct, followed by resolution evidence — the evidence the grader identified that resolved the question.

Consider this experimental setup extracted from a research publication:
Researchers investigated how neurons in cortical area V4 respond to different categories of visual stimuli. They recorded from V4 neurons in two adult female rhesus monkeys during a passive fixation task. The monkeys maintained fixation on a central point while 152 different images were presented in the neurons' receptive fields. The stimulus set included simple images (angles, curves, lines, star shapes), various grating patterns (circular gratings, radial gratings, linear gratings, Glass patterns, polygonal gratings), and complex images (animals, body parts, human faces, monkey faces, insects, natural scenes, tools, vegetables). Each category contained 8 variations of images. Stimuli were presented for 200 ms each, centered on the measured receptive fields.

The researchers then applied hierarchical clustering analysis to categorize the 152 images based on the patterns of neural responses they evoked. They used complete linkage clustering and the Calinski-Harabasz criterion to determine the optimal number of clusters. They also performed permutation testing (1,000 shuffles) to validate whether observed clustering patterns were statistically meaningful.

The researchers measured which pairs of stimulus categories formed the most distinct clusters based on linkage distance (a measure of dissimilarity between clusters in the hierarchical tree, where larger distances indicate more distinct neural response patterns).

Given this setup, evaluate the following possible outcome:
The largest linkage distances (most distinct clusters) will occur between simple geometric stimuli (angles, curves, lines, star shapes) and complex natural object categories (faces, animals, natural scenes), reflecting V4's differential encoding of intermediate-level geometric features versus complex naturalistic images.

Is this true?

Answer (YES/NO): NO